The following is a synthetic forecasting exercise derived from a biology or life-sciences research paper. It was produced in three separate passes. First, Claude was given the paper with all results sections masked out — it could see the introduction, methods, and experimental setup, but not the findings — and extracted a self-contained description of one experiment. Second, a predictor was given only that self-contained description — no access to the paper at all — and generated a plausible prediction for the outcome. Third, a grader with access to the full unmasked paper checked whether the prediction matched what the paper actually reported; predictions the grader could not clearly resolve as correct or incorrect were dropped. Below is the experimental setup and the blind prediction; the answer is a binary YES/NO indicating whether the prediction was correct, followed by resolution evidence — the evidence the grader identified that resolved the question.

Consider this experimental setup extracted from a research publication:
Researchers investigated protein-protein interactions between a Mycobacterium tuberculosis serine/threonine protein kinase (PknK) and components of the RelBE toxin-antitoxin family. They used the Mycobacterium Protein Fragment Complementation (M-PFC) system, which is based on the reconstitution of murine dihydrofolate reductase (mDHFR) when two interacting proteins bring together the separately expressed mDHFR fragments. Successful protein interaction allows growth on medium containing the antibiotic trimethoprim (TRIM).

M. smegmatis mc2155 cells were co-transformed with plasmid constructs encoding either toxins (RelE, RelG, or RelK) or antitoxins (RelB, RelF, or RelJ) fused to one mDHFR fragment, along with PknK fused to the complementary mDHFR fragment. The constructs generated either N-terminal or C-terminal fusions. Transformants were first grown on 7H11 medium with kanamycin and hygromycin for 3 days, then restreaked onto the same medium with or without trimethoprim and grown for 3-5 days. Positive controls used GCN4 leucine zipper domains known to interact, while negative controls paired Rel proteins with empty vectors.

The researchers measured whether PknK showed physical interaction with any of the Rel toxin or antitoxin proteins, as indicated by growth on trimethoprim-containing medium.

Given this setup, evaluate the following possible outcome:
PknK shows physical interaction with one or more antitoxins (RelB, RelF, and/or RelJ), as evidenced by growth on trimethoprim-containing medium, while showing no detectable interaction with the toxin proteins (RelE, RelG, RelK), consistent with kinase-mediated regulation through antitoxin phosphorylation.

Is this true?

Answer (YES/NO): NO